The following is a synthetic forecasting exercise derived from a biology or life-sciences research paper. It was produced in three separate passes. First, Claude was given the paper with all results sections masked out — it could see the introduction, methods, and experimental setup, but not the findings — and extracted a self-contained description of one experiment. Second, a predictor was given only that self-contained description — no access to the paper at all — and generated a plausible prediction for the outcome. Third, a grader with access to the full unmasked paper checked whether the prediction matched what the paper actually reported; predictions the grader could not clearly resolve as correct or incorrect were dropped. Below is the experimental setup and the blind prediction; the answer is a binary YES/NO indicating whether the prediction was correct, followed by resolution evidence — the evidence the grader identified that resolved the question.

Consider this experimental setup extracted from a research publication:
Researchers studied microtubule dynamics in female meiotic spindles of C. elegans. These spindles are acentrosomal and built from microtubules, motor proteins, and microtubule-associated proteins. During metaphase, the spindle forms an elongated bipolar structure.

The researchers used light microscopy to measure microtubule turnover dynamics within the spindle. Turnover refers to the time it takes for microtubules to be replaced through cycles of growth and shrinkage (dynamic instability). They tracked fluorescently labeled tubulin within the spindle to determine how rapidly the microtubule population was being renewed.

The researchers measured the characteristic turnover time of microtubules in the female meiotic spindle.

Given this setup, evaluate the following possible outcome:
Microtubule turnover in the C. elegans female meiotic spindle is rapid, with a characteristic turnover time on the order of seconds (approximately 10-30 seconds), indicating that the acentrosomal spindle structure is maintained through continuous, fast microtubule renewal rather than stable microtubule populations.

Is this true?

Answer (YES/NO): NO